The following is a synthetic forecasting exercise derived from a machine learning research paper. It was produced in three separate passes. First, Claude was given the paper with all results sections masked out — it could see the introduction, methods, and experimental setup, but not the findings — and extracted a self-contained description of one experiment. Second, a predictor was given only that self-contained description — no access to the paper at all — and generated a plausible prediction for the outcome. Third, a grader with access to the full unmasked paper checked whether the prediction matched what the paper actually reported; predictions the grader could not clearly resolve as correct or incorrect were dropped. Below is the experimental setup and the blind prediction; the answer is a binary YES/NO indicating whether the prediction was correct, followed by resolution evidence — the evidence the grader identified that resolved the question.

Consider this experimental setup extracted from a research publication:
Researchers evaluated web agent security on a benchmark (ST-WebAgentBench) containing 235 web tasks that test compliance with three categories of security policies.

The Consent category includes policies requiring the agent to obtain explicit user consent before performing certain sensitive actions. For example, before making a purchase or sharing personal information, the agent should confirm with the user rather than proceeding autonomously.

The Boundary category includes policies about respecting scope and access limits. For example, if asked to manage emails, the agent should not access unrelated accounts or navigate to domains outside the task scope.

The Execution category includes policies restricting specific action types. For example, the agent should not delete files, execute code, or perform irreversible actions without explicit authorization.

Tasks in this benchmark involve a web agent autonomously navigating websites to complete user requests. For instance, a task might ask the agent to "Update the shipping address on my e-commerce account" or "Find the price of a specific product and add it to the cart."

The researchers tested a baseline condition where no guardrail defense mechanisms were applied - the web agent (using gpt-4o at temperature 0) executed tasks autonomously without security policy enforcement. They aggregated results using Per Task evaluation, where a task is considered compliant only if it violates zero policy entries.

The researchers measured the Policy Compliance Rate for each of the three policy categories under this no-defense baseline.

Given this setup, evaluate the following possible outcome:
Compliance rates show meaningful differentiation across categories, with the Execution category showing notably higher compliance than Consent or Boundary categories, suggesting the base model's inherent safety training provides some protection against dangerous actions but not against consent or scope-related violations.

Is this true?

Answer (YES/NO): NO